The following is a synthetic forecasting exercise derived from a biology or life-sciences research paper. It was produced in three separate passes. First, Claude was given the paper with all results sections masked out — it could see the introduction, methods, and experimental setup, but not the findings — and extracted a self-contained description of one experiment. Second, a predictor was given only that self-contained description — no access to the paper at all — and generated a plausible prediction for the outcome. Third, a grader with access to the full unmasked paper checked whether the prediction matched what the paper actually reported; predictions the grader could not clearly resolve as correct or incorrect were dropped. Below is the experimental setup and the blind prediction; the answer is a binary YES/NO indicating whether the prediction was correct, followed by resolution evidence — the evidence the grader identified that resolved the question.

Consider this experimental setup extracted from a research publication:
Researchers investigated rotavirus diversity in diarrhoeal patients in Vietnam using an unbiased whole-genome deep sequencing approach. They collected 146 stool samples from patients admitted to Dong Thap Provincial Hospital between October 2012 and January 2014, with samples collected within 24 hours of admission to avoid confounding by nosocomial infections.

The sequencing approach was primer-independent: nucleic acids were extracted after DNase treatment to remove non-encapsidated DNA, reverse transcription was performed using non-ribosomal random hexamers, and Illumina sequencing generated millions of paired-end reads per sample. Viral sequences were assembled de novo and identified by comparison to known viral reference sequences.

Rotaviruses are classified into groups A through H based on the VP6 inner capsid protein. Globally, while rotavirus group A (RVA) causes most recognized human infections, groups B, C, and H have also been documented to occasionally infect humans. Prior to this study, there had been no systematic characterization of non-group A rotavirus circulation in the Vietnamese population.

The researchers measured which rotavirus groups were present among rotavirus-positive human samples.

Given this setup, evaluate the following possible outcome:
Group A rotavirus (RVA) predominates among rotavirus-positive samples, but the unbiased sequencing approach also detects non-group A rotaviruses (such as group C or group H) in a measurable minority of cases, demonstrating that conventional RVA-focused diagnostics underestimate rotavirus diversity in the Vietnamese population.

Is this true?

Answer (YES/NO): NO